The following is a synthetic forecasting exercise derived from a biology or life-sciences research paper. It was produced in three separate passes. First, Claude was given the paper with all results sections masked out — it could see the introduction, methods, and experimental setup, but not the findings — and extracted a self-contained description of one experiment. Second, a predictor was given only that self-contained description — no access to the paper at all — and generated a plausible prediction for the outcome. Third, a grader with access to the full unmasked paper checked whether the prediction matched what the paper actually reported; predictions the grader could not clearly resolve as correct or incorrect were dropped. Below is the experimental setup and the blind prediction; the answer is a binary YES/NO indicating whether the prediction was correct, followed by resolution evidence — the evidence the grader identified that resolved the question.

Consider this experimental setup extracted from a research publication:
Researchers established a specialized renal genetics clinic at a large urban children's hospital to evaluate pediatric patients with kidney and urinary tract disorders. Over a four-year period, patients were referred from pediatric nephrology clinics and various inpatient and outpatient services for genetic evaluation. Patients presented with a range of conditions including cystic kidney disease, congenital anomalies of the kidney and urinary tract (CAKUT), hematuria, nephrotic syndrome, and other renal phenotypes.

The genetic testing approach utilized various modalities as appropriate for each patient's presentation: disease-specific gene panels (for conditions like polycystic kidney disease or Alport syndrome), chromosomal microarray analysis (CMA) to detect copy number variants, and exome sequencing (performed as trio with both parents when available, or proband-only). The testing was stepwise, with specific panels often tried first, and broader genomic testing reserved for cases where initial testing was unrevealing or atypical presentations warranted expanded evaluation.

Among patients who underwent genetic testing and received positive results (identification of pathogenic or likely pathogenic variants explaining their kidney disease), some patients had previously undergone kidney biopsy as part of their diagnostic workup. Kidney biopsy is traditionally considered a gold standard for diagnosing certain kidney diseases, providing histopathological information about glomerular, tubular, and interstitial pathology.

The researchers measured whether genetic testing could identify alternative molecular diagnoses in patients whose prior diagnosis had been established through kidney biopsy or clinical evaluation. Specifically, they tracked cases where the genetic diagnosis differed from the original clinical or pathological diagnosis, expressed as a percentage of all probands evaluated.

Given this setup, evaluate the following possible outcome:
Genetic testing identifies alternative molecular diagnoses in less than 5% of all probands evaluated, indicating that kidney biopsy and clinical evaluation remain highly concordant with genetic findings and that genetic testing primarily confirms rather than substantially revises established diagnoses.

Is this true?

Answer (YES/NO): NO